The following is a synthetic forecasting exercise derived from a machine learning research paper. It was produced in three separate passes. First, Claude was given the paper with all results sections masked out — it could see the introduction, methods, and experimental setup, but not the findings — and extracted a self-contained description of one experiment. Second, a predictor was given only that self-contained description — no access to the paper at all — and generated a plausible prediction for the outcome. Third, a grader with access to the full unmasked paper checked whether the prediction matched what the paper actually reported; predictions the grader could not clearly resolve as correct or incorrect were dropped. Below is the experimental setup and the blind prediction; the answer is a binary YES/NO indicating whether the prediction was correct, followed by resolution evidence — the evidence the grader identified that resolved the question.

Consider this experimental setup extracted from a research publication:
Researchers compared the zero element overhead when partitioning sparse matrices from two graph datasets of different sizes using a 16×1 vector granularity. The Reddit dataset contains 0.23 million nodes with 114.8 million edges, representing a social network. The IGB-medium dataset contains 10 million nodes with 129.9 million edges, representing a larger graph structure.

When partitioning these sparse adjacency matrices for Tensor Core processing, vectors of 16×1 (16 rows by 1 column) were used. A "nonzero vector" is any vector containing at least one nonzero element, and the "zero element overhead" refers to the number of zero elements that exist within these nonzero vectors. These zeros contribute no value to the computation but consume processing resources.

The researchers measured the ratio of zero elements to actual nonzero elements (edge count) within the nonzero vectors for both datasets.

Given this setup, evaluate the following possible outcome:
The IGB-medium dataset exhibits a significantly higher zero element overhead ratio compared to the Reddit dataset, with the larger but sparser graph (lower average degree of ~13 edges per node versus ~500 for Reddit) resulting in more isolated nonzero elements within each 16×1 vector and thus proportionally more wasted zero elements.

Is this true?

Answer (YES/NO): YES